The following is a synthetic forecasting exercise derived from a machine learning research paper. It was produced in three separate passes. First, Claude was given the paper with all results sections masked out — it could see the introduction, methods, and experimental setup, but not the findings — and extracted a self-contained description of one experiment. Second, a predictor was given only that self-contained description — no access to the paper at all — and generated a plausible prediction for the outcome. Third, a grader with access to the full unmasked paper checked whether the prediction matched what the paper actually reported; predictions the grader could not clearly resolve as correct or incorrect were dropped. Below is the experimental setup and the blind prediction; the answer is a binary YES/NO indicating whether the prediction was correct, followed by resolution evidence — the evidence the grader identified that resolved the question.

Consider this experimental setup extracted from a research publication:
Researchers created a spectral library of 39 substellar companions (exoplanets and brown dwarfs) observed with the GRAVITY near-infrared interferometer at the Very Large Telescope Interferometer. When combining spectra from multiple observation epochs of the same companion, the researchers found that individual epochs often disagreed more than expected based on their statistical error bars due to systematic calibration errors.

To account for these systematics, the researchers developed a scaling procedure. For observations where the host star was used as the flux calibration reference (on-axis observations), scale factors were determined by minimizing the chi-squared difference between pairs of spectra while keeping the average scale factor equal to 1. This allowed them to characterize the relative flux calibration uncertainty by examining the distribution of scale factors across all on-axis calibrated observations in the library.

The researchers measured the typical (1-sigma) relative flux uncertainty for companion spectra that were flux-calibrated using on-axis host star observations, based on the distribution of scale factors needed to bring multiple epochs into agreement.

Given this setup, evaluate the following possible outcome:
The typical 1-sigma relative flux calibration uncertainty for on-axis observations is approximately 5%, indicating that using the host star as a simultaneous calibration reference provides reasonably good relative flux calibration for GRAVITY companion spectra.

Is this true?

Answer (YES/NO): NO